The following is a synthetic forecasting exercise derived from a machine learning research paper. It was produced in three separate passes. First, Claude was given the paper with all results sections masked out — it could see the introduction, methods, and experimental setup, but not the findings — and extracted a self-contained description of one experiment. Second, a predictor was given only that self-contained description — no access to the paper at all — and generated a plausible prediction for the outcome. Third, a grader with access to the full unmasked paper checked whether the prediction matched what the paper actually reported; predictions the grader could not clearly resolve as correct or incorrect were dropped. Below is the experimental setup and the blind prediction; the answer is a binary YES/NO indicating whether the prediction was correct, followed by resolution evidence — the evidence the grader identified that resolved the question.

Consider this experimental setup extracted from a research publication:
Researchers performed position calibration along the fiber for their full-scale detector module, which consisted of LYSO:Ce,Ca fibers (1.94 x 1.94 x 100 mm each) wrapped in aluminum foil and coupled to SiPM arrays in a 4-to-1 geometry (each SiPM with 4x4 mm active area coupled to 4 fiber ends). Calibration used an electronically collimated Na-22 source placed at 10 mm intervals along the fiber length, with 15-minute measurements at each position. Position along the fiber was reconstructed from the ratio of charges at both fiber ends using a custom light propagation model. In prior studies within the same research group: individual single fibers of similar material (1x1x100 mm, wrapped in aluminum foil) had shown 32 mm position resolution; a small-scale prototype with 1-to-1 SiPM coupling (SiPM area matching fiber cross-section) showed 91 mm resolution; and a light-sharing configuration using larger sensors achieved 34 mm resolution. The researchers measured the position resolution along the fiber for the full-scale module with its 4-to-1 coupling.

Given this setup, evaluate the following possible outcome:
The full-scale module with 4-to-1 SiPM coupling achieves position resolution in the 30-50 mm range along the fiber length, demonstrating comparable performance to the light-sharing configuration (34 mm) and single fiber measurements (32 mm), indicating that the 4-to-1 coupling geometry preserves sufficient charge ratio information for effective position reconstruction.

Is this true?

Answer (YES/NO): NO